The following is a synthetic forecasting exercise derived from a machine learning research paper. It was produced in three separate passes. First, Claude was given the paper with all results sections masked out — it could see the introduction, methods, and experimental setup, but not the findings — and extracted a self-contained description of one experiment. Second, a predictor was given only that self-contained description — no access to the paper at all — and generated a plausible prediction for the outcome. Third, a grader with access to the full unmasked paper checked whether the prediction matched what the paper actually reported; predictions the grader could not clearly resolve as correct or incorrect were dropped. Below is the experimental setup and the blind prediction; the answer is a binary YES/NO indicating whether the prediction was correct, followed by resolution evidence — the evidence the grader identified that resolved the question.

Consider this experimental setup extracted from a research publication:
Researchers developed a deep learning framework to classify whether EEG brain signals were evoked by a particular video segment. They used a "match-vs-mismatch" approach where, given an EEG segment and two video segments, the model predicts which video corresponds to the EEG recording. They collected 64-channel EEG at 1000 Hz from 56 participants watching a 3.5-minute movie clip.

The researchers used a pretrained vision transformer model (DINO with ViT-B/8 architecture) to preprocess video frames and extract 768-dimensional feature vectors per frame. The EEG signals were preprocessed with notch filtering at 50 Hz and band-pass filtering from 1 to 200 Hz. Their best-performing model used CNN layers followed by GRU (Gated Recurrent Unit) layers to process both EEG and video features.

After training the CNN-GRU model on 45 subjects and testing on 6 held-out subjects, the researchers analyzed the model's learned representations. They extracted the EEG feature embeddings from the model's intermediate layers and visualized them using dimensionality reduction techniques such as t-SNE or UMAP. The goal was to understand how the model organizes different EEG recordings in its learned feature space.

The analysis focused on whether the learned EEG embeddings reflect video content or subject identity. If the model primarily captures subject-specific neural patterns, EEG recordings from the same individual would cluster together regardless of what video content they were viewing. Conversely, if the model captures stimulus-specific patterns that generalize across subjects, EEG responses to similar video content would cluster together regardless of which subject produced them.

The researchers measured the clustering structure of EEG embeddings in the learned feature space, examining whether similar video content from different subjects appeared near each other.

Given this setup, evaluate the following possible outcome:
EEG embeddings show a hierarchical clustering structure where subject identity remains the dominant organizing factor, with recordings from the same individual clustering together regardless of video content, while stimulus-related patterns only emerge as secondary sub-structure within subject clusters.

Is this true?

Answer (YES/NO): NO